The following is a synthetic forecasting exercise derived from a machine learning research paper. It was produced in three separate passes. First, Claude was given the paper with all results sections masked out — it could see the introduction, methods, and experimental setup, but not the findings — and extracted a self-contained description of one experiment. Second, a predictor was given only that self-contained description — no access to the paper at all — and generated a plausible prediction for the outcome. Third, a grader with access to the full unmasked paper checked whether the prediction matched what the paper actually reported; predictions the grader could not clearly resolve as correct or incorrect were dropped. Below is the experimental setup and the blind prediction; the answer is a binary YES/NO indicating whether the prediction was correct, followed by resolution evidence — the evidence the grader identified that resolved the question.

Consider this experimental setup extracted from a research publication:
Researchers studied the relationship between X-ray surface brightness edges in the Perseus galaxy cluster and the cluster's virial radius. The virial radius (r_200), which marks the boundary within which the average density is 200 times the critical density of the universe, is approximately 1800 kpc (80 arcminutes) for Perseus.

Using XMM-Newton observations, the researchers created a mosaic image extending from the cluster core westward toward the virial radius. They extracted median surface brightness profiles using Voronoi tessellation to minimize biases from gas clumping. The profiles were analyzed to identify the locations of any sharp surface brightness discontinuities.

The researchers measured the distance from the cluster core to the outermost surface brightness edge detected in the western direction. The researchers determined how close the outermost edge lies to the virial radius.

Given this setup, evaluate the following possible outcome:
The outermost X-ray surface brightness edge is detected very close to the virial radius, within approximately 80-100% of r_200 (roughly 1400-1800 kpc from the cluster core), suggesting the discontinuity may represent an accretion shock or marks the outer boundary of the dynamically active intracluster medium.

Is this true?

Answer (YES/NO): NO